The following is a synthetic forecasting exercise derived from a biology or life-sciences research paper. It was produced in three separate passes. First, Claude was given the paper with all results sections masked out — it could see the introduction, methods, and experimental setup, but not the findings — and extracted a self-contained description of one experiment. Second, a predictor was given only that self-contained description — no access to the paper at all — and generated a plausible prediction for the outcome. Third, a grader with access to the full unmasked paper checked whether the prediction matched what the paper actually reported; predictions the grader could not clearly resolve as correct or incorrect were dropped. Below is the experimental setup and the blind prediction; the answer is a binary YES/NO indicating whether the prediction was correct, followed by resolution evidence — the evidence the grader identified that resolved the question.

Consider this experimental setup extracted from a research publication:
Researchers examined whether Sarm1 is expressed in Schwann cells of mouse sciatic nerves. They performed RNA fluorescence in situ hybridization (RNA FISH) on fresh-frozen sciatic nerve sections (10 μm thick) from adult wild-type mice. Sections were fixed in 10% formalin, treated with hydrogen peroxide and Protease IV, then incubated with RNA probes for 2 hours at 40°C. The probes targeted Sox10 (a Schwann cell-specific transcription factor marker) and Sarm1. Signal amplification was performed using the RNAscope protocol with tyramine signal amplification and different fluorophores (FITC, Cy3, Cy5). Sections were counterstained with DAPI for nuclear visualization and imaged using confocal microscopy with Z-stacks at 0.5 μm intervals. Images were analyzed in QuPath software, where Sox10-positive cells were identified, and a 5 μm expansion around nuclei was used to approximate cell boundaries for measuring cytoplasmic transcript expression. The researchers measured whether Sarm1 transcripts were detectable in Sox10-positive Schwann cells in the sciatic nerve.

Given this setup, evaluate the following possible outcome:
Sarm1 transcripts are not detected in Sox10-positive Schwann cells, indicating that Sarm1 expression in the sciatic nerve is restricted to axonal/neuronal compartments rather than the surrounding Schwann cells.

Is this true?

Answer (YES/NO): NO